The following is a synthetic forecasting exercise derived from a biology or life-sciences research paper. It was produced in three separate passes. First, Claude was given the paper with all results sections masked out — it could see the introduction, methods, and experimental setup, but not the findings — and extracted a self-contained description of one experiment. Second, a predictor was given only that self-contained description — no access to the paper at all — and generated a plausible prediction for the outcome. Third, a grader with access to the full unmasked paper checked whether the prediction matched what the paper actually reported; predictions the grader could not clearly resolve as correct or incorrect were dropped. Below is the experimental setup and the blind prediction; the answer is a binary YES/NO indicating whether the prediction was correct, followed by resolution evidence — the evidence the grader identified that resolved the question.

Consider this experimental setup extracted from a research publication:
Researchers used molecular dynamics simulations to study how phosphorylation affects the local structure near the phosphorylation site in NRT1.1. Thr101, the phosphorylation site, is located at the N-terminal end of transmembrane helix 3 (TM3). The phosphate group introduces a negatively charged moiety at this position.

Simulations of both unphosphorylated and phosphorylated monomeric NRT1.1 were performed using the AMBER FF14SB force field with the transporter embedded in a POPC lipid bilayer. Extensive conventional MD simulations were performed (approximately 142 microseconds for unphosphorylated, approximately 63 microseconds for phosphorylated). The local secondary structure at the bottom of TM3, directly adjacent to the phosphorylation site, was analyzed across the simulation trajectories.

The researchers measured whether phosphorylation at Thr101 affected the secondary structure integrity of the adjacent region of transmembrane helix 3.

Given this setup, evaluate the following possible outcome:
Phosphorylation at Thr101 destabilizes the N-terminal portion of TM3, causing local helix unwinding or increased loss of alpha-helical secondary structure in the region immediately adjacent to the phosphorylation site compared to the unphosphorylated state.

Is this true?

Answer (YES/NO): YES